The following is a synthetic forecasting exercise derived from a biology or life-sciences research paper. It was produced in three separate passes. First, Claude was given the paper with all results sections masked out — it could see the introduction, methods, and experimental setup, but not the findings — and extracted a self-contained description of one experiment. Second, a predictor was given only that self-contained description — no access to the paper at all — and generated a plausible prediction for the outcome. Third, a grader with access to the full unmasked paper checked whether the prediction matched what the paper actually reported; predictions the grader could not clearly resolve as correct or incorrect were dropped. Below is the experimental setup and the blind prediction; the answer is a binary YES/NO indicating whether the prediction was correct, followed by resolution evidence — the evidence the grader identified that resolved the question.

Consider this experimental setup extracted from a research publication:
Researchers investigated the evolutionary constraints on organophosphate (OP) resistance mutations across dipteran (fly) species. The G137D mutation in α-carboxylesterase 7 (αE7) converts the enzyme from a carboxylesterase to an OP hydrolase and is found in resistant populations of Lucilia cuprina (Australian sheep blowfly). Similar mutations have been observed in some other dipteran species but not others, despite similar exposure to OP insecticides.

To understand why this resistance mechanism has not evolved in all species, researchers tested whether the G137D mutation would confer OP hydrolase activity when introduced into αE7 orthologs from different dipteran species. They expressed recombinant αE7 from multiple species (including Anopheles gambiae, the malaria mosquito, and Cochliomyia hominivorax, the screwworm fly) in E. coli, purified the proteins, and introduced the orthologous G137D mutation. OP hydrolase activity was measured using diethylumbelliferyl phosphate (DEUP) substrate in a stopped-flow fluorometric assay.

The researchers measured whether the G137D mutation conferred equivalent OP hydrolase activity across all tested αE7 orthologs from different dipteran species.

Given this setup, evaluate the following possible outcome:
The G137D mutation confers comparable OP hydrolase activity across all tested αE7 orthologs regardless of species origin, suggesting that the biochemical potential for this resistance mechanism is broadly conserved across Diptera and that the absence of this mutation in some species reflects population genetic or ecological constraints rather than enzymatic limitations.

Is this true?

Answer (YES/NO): NO